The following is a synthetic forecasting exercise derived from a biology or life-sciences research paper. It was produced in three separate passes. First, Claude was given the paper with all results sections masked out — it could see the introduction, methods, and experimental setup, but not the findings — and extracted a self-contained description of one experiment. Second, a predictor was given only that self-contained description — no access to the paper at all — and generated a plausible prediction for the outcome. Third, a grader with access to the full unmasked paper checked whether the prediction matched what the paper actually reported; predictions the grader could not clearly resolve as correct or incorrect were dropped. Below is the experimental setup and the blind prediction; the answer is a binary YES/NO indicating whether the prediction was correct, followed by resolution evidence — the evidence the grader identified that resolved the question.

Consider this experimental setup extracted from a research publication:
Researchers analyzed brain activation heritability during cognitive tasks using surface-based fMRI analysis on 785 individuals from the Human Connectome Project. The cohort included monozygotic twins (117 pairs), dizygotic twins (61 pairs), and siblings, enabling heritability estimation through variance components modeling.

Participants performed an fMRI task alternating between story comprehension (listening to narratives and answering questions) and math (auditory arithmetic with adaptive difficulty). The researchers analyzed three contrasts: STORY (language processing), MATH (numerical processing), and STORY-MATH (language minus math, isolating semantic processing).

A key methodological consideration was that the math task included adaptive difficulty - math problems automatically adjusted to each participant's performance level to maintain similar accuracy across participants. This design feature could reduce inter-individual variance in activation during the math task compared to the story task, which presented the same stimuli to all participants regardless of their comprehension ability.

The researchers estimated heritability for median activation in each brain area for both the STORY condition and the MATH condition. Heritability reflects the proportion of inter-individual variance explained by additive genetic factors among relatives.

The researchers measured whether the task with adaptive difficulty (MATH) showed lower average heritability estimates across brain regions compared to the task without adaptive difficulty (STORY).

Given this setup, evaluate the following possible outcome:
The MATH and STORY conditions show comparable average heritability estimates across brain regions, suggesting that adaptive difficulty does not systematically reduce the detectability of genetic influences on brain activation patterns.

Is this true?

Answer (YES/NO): YES